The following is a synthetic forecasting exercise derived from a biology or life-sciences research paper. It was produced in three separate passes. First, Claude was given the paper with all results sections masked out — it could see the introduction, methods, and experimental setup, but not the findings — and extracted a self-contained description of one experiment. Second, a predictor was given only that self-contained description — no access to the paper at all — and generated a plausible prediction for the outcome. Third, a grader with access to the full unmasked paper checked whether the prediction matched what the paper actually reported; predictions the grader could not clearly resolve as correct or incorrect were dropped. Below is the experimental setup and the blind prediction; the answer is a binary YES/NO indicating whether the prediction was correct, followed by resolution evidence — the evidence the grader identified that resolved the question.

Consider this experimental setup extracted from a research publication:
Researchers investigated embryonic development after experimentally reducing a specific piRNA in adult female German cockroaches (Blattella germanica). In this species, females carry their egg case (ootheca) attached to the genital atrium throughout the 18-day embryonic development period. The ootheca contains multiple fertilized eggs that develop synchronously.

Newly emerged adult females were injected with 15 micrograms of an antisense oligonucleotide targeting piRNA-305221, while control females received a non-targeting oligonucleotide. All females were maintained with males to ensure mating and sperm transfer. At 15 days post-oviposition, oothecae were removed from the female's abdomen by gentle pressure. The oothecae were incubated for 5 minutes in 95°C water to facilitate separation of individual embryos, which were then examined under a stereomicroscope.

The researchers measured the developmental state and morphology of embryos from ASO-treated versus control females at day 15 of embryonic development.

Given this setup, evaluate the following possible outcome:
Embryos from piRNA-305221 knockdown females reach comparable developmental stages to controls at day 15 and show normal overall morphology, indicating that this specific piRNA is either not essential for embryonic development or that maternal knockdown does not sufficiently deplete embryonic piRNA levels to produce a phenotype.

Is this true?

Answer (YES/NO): NO